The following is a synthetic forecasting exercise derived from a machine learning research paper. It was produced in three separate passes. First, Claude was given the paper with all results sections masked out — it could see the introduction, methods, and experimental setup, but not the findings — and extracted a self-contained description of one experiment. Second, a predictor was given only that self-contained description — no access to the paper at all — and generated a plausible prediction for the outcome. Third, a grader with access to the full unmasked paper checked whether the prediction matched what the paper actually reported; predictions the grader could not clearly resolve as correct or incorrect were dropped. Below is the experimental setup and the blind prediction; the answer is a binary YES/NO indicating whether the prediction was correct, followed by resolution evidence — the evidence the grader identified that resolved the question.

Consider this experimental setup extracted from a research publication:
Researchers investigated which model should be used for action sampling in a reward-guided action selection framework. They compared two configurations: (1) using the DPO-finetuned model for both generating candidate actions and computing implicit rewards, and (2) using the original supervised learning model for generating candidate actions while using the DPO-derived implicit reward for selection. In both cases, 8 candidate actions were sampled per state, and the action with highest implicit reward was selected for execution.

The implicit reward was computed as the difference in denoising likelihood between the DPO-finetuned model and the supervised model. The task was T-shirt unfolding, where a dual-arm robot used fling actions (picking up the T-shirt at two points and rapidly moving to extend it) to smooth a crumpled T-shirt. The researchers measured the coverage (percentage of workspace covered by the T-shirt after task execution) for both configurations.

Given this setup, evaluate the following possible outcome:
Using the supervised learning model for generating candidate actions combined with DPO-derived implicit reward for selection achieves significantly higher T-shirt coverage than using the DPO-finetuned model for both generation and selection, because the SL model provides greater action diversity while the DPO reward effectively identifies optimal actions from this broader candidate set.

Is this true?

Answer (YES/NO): YES